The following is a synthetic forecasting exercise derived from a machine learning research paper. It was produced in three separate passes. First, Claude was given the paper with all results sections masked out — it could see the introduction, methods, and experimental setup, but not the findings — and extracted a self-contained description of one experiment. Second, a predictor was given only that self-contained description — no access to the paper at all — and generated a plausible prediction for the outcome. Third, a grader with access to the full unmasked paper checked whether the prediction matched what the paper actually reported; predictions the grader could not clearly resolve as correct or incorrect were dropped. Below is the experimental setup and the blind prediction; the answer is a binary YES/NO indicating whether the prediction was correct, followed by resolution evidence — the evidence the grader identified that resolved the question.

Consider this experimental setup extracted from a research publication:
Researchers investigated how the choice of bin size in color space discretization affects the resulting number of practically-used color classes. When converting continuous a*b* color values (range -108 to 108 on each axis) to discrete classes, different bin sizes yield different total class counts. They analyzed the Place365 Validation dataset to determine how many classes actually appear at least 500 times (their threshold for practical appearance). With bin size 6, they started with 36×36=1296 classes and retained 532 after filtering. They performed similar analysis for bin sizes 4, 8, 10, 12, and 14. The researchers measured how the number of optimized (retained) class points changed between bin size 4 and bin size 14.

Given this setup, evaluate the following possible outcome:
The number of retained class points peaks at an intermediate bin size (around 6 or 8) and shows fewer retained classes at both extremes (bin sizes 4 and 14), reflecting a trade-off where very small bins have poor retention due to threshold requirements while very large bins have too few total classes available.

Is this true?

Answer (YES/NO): NO